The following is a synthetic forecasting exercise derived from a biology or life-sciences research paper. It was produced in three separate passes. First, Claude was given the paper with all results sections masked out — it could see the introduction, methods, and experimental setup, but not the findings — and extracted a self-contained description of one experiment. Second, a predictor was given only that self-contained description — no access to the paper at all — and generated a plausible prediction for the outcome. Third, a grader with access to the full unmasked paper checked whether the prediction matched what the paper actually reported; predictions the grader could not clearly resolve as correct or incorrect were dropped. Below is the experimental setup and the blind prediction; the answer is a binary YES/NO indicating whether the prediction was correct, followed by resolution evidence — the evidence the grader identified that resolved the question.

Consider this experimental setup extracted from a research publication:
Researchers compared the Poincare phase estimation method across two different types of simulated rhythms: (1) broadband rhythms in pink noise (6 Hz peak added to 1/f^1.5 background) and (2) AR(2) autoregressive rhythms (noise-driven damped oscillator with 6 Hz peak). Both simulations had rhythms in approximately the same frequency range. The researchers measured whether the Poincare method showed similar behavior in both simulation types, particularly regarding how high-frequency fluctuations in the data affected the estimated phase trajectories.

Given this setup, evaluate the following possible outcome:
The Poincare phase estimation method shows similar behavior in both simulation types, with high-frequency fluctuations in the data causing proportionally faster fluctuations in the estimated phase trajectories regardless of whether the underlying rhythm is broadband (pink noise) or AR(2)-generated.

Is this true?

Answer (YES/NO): NO